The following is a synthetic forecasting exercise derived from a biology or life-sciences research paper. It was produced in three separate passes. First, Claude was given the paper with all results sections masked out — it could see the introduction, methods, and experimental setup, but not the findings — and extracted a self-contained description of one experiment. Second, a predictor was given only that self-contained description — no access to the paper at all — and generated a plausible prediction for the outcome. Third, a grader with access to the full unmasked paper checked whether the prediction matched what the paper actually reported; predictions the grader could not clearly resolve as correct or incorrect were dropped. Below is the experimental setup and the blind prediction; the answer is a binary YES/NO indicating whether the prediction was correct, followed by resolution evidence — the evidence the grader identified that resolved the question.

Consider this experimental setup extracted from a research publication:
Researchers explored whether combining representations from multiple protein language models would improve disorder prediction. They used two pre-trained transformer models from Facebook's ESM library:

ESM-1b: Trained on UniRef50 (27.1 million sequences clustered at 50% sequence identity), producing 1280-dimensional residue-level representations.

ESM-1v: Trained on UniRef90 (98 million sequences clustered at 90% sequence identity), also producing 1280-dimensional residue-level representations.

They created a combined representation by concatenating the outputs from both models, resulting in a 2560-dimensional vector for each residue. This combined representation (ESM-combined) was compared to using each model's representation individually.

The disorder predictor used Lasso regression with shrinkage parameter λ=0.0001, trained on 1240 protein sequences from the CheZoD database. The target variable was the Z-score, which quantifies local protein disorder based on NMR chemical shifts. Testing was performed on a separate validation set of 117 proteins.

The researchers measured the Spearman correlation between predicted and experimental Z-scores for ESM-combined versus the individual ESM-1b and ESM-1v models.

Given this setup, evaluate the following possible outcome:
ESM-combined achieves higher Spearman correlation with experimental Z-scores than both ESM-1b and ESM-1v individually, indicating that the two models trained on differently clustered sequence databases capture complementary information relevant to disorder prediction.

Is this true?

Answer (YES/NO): YES